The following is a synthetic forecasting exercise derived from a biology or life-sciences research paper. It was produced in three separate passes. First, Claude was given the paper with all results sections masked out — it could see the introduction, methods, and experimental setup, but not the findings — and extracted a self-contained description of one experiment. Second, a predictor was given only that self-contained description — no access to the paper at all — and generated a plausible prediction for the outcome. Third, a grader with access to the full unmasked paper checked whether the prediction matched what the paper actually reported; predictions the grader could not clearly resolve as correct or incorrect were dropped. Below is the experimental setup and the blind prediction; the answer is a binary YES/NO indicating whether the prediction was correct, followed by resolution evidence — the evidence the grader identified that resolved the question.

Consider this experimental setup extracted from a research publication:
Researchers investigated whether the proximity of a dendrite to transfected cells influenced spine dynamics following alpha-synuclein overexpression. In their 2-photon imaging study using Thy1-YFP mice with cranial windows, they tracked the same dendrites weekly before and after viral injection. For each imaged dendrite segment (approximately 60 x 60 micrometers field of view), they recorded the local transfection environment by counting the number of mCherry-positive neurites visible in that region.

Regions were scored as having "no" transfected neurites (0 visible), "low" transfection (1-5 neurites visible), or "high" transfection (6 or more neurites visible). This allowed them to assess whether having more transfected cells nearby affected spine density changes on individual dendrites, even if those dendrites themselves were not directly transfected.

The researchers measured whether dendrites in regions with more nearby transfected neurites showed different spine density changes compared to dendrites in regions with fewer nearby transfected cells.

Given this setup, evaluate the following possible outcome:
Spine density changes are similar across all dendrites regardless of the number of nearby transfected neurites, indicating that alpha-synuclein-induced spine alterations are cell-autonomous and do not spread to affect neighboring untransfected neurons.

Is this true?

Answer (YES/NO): NO